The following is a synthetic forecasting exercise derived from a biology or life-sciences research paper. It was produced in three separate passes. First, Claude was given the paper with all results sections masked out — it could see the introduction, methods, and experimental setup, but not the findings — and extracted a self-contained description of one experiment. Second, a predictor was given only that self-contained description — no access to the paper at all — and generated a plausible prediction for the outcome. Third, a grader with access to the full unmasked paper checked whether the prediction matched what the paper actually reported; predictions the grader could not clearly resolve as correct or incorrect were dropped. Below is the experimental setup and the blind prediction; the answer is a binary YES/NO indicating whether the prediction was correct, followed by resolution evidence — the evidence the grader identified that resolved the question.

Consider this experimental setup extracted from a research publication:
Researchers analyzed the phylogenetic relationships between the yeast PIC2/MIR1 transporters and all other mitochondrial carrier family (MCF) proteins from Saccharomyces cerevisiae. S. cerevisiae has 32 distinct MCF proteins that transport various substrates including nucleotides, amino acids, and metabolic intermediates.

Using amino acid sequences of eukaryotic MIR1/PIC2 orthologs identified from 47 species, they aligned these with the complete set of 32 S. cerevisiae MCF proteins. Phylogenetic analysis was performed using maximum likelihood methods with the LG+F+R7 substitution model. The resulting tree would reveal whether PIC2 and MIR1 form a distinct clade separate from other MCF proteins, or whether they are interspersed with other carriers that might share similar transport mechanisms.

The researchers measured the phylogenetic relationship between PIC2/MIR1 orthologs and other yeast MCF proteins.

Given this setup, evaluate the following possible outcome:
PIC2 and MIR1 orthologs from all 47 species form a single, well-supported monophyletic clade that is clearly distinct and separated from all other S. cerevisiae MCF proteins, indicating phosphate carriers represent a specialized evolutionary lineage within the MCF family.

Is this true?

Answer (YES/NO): NO